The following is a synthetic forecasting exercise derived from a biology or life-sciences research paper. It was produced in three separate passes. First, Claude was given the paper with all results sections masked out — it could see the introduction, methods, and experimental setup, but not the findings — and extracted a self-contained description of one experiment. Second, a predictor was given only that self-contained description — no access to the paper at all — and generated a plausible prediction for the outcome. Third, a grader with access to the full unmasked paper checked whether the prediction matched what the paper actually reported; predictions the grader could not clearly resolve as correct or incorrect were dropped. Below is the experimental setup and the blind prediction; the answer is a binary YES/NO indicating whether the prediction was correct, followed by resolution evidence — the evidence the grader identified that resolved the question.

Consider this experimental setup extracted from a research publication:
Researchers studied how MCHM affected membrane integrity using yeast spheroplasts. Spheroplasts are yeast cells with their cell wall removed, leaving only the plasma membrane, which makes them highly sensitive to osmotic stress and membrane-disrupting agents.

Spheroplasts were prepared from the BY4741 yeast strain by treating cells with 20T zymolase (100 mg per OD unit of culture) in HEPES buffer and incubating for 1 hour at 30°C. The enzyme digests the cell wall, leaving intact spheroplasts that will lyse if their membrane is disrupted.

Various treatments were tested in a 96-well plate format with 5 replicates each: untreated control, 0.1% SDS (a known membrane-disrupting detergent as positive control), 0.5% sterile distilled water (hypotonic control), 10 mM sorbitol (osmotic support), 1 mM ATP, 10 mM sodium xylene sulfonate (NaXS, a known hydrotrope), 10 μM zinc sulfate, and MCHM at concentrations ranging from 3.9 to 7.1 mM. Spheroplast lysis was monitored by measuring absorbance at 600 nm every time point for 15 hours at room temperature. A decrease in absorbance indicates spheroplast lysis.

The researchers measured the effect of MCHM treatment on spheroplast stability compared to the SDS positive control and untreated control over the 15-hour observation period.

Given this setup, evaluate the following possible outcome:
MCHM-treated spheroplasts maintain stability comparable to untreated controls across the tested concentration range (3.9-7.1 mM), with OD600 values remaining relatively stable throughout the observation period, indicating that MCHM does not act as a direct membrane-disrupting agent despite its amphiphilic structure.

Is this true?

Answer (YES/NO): NO